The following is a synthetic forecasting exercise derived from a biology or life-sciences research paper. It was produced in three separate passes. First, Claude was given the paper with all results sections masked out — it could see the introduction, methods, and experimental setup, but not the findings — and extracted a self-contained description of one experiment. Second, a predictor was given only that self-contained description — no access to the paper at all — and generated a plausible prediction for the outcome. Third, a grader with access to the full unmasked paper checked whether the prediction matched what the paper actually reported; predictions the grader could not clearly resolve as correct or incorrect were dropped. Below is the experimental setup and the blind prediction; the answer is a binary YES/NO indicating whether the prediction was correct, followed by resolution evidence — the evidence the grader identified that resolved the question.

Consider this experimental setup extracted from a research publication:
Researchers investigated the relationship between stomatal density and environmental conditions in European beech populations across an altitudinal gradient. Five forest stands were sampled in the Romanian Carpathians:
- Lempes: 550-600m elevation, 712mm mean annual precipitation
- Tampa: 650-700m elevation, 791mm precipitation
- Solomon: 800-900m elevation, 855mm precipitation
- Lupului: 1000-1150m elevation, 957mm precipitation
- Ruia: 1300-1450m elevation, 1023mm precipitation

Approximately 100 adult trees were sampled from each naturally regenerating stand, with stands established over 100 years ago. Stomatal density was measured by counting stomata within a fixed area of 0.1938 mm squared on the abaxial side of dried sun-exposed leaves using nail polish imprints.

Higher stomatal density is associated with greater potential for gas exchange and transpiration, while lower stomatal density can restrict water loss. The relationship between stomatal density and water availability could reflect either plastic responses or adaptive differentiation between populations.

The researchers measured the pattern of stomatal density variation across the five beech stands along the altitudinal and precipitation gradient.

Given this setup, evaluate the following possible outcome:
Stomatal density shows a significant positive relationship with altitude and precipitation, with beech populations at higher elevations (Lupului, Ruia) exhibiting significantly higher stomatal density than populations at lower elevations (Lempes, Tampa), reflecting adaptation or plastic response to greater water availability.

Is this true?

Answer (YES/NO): YES